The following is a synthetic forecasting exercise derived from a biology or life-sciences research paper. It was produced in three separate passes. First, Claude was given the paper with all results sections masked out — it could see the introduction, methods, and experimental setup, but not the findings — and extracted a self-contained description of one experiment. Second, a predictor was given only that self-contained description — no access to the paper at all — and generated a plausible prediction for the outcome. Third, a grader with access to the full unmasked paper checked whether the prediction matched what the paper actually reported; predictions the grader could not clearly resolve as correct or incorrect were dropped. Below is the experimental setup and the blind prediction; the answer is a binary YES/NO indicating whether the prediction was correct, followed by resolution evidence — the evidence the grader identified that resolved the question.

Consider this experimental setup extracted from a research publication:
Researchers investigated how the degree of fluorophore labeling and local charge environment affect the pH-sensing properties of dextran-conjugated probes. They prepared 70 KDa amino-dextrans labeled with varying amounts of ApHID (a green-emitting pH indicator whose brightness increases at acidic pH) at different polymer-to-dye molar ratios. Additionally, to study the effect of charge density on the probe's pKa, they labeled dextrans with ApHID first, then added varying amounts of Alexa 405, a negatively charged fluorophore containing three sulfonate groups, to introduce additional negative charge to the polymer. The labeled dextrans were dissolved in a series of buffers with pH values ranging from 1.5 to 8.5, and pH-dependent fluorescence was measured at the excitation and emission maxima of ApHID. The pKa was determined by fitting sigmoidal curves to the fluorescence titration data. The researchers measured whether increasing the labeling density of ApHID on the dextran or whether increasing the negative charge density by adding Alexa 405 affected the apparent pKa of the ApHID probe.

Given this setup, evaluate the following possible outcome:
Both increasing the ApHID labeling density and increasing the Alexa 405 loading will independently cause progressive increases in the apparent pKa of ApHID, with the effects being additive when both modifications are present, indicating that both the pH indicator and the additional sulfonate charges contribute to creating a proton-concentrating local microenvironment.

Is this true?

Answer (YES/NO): NO